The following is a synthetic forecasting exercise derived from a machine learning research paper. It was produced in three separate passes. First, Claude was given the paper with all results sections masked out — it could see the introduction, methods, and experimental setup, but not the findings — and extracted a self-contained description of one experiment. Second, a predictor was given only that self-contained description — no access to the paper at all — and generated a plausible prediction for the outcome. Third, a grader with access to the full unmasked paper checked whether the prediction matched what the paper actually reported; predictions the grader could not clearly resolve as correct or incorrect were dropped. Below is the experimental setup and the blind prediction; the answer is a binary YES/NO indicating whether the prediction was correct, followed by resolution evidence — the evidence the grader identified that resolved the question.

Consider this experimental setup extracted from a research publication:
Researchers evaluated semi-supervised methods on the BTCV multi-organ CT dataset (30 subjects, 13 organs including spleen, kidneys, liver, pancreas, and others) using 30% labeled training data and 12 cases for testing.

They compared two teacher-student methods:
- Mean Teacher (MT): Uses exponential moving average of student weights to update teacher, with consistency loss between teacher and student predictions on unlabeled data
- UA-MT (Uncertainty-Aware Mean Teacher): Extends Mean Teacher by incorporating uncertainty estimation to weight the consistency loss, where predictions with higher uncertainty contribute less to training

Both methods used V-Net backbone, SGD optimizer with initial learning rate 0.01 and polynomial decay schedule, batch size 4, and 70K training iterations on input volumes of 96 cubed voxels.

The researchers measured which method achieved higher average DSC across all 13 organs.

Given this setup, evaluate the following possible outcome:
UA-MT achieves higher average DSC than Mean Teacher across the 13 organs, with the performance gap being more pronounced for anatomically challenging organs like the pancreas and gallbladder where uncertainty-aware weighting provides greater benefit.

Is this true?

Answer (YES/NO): NO